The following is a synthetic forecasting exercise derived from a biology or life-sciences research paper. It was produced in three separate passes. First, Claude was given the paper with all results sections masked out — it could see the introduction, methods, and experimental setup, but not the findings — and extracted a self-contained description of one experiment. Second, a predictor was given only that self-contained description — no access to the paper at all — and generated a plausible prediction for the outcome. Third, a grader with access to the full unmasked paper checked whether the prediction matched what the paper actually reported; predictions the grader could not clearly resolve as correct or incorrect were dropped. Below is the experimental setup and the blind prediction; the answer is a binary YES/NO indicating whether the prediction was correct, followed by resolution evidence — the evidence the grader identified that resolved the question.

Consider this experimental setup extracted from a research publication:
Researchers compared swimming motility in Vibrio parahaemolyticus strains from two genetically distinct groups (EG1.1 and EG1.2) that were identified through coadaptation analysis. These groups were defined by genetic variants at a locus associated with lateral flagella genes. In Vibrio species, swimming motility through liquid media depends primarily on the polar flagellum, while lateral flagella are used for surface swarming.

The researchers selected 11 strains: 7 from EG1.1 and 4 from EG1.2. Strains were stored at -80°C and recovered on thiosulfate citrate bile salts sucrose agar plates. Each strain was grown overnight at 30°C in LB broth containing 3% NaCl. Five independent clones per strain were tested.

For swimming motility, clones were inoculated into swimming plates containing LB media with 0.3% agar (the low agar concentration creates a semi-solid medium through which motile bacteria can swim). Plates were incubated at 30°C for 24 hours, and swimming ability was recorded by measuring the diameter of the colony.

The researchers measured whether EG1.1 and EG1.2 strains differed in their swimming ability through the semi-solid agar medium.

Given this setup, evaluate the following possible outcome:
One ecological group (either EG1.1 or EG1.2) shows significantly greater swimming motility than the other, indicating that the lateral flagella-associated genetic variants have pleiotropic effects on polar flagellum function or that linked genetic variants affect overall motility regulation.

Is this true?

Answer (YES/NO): NO